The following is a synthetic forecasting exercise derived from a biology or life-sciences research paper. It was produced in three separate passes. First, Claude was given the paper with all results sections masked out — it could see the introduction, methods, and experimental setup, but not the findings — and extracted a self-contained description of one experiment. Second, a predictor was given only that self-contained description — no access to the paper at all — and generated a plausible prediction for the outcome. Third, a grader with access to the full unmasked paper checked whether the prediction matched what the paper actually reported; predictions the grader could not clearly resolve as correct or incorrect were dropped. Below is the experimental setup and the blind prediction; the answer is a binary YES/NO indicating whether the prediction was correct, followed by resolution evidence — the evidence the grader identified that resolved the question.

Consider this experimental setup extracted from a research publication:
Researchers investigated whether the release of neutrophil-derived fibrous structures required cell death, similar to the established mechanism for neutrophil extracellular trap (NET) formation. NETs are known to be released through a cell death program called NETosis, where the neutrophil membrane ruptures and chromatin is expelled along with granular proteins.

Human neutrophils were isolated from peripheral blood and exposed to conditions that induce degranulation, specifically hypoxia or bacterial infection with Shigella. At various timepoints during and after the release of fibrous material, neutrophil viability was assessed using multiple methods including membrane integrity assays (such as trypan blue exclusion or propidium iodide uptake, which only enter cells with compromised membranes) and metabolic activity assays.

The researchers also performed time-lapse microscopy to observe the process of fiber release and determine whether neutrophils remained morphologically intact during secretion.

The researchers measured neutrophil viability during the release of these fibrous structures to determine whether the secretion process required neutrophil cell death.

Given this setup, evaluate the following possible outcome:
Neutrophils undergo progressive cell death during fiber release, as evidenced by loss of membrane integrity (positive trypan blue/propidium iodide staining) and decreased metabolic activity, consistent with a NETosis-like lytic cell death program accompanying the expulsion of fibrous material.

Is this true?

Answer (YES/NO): NO